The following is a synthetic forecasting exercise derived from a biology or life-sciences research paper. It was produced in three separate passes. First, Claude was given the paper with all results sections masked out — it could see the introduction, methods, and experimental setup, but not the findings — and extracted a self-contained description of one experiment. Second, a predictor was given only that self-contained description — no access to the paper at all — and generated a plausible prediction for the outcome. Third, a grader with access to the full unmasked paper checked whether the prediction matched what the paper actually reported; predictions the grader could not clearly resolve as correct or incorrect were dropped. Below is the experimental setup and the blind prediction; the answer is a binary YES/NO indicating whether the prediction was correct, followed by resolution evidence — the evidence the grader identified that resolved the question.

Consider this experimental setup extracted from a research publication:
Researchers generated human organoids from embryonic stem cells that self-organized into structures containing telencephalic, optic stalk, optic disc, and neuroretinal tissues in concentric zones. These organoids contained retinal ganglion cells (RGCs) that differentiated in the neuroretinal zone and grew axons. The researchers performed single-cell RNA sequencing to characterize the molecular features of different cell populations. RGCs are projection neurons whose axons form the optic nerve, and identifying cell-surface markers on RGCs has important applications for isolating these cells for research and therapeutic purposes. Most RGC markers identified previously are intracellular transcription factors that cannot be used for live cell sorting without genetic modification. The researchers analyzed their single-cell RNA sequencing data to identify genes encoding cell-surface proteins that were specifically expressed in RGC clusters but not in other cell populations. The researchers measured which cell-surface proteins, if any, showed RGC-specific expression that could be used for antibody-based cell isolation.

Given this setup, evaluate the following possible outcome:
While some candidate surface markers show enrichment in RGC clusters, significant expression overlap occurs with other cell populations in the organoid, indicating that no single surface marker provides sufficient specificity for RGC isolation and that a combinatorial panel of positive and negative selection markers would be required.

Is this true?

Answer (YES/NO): NO